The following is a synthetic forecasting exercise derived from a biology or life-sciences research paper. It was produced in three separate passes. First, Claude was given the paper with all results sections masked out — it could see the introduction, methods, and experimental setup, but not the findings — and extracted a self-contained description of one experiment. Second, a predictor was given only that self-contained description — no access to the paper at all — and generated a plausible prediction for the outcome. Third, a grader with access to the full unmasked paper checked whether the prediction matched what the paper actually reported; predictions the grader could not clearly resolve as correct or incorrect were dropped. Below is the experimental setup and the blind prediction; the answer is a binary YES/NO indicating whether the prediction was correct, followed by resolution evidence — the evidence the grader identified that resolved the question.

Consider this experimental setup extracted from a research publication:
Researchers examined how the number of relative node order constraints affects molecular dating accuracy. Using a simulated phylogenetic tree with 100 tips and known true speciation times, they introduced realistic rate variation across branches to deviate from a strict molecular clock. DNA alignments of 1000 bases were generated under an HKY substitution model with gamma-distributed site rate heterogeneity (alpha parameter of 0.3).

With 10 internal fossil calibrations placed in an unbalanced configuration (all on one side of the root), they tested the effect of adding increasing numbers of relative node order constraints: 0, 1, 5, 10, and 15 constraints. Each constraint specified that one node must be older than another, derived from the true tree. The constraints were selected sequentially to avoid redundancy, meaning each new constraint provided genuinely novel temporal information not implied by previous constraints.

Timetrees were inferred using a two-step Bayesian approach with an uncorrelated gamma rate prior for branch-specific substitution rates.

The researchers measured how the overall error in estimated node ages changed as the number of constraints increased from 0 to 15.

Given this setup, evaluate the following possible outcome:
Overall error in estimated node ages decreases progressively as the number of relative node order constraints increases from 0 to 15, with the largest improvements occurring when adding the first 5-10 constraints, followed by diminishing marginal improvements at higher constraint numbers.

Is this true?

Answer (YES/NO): YES